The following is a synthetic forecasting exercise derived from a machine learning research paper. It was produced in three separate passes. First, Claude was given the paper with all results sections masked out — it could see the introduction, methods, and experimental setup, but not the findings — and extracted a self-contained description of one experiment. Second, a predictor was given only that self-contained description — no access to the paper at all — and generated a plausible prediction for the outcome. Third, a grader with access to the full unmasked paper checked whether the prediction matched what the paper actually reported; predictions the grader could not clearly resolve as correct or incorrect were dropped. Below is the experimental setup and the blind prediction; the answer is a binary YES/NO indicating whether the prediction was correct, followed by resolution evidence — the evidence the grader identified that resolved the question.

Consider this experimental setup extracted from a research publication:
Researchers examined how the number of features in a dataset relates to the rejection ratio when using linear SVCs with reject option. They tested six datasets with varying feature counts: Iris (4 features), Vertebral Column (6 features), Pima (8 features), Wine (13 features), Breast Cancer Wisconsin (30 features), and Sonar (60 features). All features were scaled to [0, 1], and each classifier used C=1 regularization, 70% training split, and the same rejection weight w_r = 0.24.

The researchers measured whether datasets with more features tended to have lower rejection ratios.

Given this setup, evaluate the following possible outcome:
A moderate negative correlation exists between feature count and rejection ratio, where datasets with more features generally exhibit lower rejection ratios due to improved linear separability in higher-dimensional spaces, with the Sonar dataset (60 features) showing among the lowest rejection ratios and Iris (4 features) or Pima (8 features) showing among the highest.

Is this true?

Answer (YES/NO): NO